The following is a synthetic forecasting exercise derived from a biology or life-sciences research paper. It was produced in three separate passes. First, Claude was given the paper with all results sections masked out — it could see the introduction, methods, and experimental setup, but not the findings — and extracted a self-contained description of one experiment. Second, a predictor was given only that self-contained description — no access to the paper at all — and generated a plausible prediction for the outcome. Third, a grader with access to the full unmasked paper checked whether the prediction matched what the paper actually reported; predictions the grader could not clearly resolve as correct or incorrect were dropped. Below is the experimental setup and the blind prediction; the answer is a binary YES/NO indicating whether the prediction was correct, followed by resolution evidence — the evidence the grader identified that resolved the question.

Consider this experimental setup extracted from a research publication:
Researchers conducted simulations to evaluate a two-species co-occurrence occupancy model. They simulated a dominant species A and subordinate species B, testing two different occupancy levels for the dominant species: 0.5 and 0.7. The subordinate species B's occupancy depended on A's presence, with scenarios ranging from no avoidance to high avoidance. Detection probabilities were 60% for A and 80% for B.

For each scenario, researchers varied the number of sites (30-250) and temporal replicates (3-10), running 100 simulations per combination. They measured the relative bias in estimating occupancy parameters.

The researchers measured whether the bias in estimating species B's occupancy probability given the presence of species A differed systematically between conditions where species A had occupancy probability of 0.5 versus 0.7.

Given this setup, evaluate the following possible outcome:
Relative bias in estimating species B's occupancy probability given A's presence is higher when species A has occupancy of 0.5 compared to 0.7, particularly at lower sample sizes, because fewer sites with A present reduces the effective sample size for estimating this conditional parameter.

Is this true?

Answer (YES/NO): NO